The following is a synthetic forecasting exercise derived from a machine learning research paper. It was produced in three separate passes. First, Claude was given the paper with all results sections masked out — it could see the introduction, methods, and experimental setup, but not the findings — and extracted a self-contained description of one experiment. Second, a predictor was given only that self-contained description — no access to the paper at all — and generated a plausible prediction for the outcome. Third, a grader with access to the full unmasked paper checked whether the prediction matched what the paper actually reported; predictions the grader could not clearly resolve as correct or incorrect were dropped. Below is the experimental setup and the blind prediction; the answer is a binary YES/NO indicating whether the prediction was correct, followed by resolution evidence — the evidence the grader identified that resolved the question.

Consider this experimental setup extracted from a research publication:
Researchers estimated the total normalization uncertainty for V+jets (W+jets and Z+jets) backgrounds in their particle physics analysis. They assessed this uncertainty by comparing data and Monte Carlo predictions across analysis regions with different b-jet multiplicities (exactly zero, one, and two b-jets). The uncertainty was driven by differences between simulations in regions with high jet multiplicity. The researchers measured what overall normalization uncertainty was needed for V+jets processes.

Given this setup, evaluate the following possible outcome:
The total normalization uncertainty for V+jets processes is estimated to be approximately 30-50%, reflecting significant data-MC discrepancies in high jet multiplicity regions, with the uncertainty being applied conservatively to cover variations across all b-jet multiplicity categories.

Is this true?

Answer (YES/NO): NO